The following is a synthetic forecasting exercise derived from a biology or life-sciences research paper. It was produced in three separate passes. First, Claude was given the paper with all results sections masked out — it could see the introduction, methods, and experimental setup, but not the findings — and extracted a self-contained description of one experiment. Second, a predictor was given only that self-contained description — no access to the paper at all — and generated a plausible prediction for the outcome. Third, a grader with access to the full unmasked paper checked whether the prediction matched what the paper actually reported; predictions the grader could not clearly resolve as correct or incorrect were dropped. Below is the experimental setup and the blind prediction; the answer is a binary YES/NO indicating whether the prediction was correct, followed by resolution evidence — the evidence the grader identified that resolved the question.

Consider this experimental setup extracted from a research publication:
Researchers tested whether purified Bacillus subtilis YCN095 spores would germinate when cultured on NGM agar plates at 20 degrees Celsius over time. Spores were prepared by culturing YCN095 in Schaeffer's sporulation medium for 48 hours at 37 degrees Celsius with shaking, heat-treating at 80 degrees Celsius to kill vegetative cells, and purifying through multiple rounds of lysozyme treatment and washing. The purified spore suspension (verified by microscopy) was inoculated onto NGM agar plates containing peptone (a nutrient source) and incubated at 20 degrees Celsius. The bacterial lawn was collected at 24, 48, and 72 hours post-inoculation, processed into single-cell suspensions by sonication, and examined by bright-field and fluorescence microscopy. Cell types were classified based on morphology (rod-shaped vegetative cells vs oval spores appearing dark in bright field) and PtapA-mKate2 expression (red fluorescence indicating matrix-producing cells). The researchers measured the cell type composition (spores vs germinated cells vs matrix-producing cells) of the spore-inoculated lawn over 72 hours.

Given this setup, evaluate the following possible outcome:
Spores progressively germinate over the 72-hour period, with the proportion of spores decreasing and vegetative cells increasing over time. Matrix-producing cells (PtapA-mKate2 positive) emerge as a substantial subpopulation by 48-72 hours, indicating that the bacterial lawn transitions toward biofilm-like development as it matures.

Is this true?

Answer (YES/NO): NO